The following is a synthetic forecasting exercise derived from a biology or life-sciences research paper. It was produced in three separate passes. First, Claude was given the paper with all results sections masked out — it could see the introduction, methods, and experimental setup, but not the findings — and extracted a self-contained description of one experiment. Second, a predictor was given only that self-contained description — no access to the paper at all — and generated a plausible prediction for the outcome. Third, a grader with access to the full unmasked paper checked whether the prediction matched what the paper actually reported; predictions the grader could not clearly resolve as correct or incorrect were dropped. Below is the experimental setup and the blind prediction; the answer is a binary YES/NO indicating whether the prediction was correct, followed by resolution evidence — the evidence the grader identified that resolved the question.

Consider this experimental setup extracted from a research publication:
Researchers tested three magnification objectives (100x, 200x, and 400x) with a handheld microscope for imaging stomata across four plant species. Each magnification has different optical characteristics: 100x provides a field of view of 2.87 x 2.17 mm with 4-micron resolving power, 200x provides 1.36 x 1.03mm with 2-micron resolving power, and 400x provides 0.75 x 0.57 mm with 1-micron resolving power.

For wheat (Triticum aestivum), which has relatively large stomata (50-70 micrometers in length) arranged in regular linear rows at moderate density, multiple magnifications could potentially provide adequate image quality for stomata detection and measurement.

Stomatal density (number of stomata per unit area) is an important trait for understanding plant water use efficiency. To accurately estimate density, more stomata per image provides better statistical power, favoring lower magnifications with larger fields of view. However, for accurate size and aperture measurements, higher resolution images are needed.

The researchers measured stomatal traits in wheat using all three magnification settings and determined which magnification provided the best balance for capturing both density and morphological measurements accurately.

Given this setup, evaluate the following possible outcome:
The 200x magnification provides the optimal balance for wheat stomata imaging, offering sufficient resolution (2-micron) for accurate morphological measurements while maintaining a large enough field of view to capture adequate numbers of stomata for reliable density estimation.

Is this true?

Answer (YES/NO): NO